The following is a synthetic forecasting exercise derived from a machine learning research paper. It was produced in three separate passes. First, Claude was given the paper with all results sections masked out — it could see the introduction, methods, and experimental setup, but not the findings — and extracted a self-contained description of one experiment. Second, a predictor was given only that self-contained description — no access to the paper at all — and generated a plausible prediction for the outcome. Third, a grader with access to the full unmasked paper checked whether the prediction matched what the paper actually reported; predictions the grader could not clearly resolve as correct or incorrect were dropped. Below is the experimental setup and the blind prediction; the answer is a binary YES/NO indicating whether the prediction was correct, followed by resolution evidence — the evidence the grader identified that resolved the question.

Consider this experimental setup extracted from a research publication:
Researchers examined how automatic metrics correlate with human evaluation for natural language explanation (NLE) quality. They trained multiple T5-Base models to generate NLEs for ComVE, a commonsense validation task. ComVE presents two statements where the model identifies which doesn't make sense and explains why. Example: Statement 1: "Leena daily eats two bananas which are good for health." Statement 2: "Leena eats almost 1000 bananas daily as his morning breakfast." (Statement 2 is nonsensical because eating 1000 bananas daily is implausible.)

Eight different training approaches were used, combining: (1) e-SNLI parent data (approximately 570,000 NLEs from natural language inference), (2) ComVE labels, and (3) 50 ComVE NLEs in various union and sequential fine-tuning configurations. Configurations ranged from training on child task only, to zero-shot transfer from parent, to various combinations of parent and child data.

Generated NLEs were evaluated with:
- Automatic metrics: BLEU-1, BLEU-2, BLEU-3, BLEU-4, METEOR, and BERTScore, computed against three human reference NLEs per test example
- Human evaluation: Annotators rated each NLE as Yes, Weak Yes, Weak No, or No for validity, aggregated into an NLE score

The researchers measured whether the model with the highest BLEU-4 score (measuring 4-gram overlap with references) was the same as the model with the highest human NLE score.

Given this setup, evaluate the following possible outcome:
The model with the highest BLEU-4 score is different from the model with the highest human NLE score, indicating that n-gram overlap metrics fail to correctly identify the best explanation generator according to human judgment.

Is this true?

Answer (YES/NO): YES